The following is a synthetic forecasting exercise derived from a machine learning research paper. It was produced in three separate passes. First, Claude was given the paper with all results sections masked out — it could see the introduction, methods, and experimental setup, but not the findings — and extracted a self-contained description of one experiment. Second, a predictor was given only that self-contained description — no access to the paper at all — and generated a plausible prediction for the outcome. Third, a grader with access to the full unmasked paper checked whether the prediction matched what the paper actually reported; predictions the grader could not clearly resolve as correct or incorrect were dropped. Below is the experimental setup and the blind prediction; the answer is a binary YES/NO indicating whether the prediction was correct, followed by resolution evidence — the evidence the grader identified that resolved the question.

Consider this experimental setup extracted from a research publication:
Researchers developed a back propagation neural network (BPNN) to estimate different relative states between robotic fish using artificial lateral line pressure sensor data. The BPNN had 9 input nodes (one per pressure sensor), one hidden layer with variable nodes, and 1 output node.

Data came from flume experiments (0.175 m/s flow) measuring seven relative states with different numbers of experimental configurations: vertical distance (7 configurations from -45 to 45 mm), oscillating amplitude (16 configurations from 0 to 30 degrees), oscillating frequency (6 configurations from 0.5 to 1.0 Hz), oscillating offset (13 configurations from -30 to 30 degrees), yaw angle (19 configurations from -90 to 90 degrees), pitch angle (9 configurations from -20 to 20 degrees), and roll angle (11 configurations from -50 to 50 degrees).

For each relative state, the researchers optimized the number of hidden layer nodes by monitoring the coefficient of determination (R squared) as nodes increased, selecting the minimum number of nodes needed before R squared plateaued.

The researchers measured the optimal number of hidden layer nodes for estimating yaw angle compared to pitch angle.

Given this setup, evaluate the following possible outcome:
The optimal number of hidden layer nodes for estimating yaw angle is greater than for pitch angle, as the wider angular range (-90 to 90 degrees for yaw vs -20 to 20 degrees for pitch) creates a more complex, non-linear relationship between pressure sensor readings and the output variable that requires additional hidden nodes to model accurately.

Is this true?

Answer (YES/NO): YES